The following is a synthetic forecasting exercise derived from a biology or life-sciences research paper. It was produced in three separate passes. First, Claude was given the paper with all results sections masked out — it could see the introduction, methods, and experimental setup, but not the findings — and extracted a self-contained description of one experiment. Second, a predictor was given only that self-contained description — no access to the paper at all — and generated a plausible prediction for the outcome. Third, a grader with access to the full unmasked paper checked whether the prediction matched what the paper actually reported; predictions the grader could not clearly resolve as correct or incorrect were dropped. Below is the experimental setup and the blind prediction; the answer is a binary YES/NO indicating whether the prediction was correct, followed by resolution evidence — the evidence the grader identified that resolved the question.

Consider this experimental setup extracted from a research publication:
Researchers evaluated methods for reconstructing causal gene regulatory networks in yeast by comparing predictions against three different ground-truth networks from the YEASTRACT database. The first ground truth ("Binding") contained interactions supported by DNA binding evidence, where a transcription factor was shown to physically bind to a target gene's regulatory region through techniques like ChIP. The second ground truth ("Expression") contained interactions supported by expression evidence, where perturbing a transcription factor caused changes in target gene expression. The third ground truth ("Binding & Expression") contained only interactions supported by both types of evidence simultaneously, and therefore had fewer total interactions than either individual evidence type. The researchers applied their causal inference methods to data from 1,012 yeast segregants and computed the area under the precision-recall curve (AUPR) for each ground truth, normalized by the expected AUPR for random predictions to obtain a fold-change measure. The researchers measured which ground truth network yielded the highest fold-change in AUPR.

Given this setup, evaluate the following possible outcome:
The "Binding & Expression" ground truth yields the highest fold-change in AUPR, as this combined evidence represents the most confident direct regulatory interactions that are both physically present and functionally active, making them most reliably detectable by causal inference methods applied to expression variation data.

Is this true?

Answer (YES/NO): YES